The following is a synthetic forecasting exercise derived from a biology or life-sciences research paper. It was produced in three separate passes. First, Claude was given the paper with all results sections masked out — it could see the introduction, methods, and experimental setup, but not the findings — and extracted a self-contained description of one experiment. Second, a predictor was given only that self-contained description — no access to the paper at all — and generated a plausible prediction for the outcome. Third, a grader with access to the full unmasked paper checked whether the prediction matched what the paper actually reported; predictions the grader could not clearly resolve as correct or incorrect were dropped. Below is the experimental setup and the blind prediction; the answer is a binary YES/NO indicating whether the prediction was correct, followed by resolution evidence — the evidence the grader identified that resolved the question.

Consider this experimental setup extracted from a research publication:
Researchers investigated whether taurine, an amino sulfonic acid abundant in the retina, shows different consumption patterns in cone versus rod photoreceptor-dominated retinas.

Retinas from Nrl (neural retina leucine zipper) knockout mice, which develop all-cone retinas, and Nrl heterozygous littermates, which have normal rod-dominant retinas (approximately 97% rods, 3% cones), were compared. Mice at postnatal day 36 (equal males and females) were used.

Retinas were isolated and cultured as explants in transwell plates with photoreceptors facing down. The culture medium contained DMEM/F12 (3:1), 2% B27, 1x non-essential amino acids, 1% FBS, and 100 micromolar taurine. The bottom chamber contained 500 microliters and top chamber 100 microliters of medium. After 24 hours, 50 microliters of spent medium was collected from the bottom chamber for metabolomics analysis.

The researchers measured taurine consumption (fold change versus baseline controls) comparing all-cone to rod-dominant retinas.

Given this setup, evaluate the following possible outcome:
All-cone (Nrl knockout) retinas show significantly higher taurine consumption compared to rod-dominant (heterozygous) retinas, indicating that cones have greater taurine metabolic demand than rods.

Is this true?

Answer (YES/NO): NO